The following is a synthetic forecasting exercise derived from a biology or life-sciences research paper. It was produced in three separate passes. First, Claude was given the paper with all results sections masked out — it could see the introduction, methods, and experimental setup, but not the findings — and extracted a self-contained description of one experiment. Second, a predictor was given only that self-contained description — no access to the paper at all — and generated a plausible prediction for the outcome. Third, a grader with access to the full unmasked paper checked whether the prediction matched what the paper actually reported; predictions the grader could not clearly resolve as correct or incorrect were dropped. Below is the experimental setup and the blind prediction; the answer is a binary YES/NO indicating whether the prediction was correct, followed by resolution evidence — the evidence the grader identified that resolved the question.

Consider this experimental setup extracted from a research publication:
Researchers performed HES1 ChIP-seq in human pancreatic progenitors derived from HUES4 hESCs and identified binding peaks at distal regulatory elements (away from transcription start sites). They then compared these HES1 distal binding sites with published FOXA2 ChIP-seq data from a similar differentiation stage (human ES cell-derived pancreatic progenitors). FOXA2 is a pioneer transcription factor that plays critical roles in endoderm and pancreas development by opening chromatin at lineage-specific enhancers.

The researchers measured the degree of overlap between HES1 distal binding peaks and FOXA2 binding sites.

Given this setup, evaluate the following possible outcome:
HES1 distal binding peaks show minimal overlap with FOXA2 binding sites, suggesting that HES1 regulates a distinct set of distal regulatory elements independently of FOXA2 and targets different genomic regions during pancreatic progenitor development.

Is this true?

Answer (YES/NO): NO